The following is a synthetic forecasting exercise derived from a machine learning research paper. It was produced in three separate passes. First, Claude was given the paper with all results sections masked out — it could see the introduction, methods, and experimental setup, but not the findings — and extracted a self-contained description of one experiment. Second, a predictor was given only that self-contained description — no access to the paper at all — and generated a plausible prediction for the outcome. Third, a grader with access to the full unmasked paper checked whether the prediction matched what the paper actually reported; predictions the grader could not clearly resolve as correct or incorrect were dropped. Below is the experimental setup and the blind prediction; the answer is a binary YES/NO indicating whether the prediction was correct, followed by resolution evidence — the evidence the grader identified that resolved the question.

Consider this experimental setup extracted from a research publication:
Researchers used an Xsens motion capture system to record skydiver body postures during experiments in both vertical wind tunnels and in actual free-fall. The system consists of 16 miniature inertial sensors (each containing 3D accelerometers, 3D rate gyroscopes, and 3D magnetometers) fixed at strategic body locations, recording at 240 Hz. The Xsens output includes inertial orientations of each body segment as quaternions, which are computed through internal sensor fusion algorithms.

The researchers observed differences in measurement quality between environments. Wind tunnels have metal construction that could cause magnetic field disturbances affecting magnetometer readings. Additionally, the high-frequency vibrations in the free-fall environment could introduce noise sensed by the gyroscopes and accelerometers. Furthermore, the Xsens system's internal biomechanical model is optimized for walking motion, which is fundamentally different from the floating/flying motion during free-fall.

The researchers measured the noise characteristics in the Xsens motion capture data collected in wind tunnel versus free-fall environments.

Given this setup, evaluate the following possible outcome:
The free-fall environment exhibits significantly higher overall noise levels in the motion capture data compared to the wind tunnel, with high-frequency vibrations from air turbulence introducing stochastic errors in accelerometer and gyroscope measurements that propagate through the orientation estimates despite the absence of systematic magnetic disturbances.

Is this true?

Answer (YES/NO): NO